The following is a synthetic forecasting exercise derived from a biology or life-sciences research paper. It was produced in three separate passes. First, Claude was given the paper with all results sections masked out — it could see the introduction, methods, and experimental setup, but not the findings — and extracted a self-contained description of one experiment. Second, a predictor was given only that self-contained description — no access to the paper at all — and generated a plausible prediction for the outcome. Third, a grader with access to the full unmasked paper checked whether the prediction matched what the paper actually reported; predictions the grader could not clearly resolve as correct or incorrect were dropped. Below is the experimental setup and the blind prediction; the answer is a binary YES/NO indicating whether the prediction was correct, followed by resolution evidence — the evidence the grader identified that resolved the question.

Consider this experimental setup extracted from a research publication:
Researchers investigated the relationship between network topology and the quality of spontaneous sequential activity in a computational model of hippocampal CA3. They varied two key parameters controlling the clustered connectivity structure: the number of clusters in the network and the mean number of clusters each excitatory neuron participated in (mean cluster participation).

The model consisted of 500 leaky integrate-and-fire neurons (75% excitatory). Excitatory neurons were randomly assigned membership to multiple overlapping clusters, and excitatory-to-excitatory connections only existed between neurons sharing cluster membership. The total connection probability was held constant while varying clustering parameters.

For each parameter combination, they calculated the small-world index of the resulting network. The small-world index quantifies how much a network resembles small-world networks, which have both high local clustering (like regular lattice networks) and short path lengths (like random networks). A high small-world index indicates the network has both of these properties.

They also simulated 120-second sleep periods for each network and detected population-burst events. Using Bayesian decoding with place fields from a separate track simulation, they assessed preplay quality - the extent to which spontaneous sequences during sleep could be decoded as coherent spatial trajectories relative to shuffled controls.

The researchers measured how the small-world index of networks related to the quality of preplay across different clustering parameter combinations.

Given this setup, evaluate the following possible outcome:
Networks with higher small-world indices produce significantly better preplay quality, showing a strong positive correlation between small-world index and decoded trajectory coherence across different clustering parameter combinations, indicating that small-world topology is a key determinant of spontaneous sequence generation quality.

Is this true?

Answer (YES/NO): YES